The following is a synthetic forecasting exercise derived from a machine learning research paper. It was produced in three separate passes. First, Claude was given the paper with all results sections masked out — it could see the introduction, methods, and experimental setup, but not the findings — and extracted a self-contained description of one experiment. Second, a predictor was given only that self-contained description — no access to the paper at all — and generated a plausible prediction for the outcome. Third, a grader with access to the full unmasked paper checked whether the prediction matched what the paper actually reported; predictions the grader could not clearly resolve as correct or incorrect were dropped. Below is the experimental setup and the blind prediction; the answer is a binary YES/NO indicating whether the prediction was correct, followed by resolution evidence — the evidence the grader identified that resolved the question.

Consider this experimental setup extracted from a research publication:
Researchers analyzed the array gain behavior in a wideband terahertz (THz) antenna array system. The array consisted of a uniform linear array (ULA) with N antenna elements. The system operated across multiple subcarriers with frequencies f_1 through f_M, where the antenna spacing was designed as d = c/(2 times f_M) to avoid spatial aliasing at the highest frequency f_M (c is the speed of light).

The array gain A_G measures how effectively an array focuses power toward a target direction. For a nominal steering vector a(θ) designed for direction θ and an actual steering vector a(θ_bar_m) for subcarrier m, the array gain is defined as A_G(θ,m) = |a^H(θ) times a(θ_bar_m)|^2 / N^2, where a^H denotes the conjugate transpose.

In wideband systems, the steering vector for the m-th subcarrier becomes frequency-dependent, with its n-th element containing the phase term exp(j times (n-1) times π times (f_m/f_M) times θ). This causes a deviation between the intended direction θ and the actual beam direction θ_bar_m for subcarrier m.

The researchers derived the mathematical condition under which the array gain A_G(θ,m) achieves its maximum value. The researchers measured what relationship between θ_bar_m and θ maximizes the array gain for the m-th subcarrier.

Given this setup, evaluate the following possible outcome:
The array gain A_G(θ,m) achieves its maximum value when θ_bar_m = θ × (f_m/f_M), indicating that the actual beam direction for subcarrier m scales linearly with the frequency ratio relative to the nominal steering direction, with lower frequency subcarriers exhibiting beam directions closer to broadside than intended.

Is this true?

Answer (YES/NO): YES